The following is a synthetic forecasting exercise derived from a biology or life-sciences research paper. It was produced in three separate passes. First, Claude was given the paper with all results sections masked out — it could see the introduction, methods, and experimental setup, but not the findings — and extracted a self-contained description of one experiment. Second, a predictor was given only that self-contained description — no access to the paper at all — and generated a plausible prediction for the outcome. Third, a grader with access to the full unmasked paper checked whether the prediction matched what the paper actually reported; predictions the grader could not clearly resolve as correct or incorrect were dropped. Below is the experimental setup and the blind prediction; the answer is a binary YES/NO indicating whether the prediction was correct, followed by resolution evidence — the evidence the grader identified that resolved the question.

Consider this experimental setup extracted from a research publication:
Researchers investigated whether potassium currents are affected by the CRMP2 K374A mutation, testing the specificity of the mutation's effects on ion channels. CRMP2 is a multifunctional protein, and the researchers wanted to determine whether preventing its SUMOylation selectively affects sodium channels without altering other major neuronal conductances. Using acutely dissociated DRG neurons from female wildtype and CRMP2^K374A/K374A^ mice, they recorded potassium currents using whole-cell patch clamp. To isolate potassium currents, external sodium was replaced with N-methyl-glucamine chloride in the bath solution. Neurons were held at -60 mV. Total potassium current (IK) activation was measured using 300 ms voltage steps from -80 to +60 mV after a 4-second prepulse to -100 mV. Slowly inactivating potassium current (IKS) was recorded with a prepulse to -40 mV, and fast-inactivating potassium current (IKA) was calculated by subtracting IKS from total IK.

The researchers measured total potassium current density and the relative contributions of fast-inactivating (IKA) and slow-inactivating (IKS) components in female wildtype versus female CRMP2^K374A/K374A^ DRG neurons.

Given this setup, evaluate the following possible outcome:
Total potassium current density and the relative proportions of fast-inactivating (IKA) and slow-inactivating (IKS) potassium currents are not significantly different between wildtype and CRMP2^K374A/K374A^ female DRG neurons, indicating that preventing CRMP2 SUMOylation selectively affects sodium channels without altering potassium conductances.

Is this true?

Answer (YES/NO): YES